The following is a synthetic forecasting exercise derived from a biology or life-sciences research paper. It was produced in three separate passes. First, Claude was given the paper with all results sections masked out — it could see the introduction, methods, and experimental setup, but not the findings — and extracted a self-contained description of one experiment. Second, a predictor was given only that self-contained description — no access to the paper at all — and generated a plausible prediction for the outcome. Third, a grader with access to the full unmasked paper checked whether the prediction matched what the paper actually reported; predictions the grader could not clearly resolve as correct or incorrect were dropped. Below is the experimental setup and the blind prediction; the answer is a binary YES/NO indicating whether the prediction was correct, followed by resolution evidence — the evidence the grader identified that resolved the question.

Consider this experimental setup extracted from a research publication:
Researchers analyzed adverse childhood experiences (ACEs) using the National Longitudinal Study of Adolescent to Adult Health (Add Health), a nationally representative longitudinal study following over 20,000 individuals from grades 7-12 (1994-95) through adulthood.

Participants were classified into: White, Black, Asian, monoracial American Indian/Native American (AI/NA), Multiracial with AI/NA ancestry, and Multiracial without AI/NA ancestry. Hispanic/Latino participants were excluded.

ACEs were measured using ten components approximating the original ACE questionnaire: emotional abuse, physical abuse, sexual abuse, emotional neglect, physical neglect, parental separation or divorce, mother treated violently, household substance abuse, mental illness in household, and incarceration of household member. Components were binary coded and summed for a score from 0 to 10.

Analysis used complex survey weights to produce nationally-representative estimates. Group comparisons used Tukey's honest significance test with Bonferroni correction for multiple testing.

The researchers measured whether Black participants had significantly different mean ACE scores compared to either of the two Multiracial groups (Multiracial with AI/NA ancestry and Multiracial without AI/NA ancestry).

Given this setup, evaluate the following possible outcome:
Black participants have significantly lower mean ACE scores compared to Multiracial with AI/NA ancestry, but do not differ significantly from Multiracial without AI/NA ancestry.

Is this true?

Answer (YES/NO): NO